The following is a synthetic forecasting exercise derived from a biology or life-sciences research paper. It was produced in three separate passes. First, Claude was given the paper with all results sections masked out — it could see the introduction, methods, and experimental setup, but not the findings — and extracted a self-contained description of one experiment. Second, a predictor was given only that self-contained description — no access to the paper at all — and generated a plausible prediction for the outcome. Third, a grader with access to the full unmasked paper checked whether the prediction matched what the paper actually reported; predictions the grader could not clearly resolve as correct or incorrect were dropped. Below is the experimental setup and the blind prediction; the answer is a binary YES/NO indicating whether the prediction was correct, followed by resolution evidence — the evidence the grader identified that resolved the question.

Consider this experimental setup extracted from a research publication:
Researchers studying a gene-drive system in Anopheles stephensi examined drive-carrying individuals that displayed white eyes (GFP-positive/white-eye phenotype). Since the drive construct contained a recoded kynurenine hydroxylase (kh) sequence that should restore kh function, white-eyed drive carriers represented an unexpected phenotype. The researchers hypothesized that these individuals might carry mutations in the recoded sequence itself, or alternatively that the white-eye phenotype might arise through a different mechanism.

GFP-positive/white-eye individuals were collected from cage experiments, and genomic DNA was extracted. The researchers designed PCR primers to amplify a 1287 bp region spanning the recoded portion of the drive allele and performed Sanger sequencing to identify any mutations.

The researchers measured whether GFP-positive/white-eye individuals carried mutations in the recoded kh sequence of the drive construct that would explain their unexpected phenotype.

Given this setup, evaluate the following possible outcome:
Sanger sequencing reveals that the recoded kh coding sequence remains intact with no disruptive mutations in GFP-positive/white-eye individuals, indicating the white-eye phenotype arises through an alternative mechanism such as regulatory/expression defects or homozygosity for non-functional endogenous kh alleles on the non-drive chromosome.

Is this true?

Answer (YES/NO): NO